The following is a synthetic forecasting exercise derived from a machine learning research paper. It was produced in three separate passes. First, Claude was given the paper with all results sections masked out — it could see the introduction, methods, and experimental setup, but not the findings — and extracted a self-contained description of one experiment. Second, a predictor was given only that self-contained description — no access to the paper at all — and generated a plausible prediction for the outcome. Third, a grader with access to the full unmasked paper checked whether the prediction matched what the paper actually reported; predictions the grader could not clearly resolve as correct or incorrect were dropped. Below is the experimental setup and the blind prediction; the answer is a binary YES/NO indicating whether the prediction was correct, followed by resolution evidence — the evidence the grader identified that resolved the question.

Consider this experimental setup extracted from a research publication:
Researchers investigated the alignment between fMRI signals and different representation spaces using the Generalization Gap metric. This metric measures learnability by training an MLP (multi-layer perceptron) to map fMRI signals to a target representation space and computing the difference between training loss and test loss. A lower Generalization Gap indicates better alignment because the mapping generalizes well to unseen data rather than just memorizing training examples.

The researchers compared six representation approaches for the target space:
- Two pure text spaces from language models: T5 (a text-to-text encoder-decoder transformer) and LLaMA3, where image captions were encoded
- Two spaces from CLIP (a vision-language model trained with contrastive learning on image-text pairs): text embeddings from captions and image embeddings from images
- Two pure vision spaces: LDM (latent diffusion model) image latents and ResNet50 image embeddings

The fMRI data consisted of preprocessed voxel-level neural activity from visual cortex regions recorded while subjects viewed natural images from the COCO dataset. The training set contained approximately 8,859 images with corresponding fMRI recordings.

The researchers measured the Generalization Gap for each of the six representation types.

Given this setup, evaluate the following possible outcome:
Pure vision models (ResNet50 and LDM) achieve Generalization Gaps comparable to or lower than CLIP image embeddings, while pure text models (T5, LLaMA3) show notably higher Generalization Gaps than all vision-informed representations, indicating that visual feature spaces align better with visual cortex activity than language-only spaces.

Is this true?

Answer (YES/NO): NO